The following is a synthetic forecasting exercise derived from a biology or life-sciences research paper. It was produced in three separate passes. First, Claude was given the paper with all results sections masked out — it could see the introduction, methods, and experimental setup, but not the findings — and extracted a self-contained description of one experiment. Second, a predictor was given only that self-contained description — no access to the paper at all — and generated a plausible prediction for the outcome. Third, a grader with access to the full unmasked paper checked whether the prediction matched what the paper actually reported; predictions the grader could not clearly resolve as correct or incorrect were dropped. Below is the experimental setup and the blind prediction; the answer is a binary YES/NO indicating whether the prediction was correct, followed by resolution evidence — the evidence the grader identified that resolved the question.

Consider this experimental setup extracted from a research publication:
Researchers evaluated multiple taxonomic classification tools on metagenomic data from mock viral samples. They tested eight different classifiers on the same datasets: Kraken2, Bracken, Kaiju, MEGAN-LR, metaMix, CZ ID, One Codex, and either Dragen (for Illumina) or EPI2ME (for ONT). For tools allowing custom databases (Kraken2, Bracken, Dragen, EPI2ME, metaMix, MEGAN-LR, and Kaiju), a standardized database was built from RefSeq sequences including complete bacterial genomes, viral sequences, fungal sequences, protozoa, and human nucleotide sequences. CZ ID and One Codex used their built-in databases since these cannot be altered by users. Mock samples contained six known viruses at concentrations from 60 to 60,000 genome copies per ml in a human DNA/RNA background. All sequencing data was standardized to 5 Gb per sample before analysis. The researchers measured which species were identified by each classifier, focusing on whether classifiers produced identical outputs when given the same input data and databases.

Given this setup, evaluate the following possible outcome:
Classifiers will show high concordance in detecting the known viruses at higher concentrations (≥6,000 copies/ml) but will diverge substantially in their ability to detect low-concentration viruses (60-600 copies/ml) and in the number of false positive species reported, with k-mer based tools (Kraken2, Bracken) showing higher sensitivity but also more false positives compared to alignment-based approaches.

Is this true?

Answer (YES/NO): NO